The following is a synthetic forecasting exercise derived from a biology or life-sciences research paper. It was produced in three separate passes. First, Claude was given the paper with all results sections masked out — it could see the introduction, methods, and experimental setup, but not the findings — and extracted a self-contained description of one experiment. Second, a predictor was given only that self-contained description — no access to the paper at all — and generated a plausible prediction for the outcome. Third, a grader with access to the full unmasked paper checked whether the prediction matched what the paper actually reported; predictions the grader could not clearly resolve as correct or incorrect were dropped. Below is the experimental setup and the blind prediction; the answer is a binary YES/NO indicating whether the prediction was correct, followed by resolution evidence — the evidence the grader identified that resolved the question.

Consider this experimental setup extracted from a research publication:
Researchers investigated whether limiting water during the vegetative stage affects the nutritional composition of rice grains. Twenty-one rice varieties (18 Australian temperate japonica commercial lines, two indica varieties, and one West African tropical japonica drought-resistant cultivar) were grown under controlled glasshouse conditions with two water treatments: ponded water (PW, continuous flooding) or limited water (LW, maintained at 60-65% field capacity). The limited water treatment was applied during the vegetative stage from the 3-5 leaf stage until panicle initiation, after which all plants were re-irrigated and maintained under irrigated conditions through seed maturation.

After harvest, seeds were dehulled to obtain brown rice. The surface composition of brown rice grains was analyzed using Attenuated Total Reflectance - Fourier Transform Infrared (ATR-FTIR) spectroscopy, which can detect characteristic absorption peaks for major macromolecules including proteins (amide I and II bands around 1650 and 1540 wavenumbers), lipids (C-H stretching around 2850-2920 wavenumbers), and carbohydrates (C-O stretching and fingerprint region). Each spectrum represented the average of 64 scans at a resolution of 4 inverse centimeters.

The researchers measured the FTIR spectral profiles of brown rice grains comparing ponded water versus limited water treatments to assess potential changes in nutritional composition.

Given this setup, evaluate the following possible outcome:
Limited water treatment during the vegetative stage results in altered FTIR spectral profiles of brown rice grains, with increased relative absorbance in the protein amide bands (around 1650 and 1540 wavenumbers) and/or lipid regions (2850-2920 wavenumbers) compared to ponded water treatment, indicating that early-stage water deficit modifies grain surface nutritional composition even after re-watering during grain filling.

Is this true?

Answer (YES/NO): YES